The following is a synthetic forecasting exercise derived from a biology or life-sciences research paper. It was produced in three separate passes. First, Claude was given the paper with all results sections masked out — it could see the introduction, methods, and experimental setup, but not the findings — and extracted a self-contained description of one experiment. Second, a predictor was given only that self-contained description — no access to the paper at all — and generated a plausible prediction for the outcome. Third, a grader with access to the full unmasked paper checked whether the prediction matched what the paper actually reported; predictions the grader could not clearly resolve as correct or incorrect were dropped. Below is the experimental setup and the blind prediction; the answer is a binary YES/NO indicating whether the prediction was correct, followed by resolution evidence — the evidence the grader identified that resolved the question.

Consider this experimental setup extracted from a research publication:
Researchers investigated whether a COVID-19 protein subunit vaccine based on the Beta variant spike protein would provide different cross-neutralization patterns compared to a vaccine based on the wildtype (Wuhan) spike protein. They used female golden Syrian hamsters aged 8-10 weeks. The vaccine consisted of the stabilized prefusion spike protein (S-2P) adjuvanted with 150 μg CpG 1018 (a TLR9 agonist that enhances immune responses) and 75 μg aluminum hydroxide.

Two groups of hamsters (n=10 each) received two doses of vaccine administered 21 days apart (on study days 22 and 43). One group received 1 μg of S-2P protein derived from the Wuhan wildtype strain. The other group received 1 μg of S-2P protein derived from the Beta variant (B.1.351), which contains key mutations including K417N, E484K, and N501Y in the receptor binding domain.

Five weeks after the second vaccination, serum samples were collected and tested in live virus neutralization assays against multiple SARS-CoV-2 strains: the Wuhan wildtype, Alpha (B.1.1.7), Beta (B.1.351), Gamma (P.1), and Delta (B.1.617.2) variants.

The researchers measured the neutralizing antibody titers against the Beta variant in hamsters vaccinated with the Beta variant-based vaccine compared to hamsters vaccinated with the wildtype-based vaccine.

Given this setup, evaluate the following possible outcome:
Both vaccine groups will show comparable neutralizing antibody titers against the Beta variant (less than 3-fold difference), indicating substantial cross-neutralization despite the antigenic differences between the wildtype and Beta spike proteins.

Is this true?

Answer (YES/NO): NO